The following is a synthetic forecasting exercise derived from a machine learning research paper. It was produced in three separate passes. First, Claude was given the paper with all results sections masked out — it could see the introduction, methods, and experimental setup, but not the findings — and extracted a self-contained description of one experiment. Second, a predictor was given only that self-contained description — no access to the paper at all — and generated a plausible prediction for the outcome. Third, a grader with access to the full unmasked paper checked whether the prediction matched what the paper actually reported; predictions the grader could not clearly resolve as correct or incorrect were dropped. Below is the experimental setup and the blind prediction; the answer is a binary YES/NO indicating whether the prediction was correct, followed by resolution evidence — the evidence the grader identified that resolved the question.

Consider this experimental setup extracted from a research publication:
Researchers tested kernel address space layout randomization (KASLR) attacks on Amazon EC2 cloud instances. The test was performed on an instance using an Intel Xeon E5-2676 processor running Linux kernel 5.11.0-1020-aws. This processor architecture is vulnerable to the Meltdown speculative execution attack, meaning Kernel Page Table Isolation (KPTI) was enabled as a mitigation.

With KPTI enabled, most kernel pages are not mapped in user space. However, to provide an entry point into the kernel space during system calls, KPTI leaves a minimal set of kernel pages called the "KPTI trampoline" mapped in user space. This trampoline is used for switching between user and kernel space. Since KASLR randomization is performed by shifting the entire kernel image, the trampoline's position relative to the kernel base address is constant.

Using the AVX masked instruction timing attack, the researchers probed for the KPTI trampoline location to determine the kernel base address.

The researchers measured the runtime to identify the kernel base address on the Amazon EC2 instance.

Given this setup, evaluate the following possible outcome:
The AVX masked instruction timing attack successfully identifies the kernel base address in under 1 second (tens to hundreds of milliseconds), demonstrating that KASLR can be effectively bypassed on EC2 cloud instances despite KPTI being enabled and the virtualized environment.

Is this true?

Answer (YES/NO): NO